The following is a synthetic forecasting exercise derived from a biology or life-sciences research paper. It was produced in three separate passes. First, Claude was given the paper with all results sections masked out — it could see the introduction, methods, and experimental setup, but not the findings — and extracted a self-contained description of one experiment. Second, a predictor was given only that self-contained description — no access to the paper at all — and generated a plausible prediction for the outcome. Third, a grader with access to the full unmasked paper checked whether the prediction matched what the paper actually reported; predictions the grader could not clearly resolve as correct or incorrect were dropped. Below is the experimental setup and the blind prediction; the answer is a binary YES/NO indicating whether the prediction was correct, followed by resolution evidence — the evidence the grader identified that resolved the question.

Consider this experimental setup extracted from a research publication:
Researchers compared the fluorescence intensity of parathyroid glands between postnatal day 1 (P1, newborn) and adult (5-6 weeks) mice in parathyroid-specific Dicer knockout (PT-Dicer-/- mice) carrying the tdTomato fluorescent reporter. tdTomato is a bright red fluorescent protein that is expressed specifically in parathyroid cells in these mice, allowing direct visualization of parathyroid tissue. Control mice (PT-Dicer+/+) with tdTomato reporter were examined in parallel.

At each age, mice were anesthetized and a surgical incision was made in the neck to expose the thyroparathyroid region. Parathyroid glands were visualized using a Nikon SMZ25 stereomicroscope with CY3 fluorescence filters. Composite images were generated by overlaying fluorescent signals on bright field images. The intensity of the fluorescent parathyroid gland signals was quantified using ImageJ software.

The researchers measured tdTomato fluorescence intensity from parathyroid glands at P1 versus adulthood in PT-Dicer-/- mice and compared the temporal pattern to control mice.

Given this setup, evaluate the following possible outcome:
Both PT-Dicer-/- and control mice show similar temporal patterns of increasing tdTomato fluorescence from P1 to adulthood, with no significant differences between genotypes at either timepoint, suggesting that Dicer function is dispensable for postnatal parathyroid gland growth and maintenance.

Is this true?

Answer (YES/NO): NO